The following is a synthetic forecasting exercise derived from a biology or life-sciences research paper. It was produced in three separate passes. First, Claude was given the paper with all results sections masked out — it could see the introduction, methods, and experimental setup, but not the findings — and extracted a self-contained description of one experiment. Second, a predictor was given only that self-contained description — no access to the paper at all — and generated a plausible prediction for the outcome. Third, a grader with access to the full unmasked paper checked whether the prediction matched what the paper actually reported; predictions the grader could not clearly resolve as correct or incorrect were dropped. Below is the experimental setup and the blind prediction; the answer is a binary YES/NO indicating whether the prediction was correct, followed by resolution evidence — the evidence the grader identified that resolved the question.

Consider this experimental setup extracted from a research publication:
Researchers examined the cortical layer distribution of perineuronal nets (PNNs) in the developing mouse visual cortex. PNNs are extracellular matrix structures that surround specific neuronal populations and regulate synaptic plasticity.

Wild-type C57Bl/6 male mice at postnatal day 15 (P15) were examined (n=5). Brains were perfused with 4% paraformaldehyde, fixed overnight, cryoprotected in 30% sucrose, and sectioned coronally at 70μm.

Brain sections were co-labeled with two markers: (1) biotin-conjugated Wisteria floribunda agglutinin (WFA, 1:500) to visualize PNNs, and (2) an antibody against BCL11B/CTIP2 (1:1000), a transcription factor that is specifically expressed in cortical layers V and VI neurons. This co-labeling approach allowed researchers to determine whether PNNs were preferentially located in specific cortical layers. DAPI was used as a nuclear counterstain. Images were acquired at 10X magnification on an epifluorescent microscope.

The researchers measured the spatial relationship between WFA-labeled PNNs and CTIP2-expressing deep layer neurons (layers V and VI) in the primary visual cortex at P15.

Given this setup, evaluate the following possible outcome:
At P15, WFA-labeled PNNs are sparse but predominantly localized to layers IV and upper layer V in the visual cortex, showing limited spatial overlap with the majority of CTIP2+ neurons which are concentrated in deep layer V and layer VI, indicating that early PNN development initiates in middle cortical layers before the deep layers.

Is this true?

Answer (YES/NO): NO